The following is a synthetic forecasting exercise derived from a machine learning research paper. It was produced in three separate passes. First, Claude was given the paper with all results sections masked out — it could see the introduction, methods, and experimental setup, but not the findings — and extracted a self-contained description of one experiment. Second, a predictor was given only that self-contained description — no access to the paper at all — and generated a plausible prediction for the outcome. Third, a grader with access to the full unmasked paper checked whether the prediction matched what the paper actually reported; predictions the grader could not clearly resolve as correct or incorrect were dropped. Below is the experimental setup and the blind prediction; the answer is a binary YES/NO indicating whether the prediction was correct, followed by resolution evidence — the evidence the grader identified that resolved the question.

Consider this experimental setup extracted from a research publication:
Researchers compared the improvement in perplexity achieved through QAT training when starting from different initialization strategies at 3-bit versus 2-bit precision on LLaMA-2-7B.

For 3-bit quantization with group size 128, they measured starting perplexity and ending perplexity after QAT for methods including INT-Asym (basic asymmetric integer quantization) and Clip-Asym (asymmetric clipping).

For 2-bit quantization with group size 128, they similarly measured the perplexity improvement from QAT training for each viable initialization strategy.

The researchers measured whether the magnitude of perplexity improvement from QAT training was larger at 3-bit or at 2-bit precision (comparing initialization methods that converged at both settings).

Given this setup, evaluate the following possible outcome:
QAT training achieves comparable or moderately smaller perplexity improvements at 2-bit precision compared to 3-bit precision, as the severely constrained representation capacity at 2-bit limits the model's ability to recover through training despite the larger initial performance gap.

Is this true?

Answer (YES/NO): NO